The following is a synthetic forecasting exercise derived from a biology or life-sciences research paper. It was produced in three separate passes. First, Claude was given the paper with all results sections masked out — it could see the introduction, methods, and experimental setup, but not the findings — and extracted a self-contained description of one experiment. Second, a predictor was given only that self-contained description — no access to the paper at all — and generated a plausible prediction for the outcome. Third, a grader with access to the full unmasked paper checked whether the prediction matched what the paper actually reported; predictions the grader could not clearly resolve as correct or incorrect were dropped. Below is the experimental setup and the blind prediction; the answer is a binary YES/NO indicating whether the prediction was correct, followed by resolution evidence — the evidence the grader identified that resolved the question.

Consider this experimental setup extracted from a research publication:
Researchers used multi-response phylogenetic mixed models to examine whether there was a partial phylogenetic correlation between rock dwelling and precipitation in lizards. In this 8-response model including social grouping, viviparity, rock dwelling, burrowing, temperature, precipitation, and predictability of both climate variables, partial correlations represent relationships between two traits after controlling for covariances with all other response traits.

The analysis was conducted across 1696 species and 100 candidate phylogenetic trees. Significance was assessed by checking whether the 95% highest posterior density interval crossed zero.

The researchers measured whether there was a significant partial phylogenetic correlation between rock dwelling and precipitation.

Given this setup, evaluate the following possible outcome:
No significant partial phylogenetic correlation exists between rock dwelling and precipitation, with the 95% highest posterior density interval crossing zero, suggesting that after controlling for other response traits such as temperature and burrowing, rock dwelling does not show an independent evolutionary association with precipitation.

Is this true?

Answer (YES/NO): NO